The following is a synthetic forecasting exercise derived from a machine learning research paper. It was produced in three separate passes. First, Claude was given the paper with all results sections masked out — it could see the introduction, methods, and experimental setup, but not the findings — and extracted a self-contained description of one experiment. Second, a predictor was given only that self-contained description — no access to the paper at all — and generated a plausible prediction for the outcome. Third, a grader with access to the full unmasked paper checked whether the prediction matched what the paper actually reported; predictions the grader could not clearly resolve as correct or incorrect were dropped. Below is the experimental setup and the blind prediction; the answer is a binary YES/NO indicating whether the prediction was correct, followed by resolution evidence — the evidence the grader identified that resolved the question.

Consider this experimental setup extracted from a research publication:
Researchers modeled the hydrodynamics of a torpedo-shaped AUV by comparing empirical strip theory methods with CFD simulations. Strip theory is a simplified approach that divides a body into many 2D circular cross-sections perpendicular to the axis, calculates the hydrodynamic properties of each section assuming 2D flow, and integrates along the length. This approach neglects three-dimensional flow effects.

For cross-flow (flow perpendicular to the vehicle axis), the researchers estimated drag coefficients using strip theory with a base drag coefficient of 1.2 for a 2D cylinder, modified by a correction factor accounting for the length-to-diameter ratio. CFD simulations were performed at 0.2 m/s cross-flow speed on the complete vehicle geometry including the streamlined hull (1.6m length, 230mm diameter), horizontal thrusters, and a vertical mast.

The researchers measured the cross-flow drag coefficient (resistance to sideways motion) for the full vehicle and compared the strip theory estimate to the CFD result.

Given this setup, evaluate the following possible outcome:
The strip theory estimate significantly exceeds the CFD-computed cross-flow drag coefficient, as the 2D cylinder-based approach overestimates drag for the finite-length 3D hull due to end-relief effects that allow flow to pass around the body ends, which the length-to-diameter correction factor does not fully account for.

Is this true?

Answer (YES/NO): YES